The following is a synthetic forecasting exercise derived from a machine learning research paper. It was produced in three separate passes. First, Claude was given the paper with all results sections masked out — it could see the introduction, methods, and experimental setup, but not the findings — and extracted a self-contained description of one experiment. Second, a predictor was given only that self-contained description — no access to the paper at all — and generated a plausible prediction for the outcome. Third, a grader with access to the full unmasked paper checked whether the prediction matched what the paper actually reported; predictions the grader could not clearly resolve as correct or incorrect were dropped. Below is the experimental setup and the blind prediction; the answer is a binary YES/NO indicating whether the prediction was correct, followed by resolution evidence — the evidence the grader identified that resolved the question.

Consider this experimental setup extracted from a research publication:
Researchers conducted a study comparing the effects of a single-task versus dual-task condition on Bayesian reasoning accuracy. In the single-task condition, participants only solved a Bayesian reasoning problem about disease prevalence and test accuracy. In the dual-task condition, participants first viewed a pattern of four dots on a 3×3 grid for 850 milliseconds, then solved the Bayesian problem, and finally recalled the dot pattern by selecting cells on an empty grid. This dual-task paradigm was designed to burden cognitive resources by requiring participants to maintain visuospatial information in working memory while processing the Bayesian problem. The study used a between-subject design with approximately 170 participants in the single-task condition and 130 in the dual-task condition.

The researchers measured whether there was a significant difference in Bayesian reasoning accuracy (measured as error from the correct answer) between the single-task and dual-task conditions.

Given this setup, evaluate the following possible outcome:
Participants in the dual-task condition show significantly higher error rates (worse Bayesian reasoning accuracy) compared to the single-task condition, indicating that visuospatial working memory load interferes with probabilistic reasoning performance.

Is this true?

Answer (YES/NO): NO